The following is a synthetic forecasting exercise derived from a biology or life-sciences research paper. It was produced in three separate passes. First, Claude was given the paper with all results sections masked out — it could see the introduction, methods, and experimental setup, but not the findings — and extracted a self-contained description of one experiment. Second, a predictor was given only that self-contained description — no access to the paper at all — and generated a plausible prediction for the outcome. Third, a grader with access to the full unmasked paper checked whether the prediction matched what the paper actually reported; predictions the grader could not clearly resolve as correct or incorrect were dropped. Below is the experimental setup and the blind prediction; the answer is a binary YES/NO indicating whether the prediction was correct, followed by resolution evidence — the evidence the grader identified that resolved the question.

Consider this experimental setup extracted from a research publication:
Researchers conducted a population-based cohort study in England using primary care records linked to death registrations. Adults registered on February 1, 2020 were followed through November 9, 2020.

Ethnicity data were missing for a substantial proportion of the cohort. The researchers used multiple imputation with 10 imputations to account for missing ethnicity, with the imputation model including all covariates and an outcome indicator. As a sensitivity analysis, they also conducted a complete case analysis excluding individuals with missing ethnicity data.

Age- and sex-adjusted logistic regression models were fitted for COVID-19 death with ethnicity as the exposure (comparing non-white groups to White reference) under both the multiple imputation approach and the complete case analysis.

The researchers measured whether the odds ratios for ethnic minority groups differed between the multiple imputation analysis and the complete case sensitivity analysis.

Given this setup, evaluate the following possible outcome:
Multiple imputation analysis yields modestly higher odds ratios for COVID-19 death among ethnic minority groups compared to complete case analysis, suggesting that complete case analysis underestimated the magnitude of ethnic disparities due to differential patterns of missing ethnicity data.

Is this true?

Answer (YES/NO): NO